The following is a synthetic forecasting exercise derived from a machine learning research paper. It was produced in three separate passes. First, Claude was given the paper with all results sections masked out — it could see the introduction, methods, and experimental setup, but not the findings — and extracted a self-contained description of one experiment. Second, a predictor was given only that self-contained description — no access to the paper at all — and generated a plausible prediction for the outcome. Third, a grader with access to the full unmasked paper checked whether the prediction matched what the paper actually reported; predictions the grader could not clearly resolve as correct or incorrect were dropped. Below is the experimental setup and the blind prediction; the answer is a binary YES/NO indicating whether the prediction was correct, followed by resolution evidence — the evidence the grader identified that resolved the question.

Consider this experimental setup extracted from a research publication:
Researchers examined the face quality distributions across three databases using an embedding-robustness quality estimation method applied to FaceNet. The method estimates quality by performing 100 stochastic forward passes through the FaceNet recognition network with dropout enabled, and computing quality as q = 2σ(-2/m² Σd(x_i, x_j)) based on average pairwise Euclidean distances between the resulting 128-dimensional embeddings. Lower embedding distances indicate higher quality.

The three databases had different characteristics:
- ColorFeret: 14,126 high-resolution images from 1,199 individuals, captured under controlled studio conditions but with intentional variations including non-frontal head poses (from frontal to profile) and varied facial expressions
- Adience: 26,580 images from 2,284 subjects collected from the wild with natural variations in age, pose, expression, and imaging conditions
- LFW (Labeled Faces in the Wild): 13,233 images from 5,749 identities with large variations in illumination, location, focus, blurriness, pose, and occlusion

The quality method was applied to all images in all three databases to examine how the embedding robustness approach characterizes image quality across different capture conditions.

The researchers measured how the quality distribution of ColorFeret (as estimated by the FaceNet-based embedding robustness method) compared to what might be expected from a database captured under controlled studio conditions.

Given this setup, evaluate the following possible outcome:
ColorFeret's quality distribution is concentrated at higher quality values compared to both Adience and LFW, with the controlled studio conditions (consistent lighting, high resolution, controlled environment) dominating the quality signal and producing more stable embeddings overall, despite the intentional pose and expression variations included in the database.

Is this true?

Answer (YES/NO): NO